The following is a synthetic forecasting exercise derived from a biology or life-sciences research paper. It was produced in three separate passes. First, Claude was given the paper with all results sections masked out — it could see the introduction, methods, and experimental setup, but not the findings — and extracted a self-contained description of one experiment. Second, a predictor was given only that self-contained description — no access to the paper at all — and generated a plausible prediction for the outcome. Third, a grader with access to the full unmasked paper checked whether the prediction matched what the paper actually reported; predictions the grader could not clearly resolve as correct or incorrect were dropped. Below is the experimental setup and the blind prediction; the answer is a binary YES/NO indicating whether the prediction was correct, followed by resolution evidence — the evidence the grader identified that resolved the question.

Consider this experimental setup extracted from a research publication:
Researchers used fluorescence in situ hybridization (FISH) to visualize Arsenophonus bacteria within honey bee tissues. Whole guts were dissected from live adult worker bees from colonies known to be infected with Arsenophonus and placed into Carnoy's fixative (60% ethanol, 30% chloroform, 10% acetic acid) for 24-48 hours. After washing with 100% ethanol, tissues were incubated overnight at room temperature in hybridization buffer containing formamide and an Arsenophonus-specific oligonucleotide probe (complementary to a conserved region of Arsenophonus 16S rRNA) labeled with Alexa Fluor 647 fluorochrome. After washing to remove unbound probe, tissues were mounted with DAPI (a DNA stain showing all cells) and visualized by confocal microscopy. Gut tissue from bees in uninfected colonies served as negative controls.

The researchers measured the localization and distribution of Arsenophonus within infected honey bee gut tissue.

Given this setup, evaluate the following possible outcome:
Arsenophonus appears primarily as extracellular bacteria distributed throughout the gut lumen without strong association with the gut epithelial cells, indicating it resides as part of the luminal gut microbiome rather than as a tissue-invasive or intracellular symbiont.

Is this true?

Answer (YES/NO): NO